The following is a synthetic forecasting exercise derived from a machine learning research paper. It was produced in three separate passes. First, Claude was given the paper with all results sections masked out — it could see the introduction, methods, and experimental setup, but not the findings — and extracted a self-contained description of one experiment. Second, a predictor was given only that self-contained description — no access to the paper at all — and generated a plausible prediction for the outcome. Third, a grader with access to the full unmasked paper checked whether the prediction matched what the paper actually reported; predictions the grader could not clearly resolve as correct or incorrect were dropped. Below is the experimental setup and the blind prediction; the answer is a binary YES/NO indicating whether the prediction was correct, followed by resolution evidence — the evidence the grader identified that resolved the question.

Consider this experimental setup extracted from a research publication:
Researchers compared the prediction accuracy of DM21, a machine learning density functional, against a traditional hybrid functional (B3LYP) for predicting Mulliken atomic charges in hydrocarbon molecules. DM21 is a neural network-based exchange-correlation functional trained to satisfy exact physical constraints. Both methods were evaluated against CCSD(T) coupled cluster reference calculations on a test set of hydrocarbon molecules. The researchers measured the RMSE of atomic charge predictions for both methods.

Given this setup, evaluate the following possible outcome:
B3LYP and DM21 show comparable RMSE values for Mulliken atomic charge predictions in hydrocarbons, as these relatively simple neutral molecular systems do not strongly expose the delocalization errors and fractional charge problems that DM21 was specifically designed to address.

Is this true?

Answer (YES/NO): NO